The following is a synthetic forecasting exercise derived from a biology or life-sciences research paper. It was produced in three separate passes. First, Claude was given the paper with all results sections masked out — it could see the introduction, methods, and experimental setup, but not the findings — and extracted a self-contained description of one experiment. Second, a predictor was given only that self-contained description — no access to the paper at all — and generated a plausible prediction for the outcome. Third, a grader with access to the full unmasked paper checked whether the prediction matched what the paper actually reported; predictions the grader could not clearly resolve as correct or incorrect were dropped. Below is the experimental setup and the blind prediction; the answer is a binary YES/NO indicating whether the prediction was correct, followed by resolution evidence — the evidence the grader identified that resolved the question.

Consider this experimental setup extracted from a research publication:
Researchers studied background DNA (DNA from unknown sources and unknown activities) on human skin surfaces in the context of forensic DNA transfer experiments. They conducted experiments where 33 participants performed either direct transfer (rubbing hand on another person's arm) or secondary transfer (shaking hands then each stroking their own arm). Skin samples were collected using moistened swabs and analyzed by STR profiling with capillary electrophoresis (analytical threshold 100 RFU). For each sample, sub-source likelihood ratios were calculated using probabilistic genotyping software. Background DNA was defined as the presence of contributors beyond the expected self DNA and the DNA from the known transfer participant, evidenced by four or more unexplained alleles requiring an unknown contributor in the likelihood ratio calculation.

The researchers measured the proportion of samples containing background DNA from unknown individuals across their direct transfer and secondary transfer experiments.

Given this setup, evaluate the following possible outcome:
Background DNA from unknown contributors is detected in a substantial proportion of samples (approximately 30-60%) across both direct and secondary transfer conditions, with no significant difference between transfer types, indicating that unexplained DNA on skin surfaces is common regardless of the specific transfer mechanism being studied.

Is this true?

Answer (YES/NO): NO